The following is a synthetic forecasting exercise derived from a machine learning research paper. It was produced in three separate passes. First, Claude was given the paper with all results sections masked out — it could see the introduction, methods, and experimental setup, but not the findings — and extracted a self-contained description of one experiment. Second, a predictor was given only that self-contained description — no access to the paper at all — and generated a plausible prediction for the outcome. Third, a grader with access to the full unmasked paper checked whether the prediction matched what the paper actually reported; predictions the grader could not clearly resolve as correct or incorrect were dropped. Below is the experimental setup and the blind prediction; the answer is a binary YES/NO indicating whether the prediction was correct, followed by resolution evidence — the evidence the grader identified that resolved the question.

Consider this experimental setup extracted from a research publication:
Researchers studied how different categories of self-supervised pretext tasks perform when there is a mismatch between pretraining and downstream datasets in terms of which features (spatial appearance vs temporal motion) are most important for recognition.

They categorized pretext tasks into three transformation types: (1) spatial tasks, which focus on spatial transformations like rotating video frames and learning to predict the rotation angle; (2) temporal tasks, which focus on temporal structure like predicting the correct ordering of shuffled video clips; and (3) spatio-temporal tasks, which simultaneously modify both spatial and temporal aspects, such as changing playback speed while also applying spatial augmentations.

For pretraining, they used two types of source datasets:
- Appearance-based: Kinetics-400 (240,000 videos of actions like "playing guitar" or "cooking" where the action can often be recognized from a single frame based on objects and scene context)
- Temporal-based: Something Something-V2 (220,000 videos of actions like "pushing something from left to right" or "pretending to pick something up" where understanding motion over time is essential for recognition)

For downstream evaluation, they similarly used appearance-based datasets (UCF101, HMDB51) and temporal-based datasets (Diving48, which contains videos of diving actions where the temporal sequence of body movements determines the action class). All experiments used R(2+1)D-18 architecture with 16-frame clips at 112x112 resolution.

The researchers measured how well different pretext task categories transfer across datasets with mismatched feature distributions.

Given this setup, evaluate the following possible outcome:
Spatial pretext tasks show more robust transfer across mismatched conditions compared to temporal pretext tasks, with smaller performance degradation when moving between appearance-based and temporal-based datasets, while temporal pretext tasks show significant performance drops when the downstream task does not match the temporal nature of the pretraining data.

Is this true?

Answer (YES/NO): NO